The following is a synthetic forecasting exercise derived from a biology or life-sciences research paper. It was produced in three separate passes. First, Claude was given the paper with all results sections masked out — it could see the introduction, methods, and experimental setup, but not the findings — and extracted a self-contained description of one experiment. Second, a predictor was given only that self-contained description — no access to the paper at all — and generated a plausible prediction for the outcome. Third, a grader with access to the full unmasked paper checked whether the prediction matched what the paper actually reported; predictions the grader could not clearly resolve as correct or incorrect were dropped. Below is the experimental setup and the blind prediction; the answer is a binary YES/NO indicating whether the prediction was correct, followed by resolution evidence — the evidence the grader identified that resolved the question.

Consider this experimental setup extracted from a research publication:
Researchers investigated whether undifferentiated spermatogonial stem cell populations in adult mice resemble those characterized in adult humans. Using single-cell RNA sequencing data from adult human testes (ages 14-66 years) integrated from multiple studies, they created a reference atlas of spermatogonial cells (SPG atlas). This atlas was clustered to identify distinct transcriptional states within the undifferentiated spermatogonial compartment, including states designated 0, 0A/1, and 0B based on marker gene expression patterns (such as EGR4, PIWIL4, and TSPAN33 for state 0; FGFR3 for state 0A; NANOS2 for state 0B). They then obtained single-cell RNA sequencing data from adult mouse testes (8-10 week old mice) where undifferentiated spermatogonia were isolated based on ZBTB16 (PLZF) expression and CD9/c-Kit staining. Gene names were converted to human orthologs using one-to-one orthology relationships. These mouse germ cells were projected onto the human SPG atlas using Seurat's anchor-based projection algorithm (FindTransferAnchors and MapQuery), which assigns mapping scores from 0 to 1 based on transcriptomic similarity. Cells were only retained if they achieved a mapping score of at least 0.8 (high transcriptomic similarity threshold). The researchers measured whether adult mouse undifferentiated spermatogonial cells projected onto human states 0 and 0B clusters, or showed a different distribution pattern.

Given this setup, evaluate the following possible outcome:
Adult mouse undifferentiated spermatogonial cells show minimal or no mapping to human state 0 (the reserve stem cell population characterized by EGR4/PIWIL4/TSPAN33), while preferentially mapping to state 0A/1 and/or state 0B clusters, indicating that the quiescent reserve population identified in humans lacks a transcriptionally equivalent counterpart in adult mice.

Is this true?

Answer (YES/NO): NO